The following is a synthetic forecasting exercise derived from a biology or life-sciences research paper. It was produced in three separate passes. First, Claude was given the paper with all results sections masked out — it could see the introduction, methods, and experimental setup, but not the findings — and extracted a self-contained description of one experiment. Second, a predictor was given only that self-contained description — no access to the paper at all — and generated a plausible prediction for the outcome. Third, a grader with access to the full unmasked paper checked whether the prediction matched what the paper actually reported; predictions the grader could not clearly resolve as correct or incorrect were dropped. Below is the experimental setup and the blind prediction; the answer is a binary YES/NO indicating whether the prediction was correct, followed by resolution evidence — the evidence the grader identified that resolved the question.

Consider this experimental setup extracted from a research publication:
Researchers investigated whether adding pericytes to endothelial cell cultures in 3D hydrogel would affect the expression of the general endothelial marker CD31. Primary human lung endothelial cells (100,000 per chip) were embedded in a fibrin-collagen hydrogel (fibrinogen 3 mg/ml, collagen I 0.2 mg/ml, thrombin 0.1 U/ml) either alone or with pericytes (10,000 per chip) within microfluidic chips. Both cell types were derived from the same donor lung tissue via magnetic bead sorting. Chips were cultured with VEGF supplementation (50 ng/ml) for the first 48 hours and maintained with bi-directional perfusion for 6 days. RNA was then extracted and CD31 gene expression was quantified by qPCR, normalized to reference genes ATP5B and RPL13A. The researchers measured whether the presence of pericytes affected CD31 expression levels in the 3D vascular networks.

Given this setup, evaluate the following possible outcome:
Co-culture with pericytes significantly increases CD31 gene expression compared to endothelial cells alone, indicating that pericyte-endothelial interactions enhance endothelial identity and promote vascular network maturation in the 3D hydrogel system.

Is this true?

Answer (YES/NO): NO